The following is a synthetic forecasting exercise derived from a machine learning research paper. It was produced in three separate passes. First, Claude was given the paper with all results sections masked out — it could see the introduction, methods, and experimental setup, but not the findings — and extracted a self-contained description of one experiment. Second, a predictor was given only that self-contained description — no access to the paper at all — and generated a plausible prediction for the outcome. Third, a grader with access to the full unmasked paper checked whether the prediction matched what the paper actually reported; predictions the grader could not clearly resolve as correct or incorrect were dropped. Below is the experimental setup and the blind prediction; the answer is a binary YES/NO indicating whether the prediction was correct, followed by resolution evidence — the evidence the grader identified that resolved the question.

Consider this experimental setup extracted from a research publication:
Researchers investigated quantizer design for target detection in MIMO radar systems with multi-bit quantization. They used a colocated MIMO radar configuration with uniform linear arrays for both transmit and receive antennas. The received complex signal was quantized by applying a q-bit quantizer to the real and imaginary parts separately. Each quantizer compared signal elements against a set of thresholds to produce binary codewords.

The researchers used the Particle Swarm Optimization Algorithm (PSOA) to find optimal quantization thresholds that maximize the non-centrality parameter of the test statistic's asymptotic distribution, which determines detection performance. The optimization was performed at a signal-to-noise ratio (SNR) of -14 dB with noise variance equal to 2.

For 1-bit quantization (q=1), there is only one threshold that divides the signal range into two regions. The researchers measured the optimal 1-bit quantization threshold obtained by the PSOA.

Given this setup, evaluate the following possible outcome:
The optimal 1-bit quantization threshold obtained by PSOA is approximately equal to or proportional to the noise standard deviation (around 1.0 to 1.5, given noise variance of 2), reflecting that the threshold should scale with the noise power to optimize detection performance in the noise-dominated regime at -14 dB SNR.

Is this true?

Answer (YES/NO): NO